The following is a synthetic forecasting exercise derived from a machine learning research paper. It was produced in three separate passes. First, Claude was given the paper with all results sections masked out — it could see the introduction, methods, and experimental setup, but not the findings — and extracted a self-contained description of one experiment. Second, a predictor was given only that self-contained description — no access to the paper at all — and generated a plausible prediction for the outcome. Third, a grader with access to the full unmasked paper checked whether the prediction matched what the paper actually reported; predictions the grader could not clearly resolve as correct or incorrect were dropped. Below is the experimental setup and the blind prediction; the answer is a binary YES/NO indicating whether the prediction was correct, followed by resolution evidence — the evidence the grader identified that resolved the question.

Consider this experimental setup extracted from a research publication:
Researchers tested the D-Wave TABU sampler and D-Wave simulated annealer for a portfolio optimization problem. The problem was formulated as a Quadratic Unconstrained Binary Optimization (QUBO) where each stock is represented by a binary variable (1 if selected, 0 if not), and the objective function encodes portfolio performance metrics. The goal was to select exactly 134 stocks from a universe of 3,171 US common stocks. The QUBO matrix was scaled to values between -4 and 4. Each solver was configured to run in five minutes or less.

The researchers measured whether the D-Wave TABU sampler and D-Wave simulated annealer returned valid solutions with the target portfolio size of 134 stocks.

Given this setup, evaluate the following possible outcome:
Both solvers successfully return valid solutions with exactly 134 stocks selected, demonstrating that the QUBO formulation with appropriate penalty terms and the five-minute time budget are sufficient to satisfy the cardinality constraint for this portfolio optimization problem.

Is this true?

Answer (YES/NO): NO